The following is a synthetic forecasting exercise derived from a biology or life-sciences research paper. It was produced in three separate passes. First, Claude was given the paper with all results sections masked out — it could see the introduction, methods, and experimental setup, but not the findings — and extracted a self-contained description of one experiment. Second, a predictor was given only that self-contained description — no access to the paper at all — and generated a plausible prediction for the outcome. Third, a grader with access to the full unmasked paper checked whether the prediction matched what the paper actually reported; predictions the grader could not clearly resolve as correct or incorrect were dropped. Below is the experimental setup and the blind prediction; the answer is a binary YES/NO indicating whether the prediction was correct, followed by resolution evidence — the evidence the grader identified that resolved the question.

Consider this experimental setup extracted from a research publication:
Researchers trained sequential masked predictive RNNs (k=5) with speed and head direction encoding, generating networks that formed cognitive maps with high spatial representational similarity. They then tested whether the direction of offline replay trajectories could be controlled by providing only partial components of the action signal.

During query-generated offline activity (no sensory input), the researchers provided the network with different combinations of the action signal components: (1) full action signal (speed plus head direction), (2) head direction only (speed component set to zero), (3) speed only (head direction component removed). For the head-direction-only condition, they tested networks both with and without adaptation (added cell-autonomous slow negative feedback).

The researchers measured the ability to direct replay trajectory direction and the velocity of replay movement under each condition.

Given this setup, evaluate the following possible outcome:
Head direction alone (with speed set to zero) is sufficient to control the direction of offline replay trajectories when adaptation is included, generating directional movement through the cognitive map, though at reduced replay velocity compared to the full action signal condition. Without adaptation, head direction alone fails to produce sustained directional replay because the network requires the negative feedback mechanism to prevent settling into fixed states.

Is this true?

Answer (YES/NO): YES